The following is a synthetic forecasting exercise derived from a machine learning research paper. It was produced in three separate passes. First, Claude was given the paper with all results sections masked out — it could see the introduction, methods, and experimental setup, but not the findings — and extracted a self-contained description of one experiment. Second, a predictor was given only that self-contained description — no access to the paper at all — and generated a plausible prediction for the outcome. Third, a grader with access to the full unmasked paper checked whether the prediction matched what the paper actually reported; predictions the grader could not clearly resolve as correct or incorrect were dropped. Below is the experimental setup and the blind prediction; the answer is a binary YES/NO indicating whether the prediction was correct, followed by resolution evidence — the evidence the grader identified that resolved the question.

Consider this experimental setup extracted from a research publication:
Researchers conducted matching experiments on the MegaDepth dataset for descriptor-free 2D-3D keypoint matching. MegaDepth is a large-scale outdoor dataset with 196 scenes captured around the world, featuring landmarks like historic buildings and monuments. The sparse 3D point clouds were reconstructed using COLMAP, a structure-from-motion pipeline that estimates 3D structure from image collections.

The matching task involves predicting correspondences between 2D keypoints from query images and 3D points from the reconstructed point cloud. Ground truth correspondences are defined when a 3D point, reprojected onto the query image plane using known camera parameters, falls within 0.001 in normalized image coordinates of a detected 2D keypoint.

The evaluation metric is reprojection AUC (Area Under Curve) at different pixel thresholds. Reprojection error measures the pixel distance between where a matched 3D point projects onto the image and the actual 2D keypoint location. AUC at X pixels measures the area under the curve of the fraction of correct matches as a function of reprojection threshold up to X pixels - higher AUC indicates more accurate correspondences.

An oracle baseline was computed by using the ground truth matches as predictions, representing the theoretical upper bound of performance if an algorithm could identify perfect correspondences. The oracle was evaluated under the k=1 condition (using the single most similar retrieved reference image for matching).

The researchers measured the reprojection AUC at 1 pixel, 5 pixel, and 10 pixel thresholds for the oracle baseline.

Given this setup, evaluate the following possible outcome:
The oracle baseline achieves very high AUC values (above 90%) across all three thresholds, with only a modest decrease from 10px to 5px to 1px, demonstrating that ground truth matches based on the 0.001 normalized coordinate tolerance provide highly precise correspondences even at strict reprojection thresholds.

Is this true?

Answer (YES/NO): NO